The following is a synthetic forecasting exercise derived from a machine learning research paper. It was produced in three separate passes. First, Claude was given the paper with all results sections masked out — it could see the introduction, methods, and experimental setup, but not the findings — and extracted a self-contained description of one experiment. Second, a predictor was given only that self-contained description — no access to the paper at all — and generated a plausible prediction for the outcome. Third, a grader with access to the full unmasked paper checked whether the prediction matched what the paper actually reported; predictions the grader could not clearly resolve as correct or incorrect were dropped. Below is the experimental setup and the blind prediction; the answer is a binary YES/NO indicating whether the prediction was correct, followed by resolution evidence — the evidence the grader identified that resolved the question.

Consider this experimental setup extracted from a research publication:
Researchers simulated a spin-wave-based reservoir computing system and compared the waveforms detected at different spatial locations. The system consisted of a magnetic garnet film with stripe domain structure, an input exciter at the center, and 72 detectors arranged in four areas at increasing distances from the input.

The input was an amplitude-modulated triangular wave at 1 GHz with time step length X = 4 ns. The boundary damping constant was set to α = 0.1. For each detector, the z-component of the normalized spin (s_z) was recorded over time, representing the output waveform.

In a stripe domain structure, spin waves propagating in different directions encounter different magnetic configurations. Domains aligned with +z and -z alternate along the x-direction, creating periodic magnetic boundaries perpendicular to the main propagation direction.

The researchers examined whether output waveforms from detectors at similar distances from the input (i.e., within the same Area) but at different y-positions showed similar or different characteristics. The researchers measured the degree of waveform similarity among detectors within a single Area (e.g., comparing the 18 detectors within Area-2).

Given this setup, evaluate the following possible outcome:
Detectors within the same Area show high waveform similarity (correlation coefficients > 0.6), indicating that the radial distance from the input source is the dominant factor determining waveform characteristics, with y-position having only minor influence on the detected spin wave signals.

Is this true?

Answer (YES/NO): NO